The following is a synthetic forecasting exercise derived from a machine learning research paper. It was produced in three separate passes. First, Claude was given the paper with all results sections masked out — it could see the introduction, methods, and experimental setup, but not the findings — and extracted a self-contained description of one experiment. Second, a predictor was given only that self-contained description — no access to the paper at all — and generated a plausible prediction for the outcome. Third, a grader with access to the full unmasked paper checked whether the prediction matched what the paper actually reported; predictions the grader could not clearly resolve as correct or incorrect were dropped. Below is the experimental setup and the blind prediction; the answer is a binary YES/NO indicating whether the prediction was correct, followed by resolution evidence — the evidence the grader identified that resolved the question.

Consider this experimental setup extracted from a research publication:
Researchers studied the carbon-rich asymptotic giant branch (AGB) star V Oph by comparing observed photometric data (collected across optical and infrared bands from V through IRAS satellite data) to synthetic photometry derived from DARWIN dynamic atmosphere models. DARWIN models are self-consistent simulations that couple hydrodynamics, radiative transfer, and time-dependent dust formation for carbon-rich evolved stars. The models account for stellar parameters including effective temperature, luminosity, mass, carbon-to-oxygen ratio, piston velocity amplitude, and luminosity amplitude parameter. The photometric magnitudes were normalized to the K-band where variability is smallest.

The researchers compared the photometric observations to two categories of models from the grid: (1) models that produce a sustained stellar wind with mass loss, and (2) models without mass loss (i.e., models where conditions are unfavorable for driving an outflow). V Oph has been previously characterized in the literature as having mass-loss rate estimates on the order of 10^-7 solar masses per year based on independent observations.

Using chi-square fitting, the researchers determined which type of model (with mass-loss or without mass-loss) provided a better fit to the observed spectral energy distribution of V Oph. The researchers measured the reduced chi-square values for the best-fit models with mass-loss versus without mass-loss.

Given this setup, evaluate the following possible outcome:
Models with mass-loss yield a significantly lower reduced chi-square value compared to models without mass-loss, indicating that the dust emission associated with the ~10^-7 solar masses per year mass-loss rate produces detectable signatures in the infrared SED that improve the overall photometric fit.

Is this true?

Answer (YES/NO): NO